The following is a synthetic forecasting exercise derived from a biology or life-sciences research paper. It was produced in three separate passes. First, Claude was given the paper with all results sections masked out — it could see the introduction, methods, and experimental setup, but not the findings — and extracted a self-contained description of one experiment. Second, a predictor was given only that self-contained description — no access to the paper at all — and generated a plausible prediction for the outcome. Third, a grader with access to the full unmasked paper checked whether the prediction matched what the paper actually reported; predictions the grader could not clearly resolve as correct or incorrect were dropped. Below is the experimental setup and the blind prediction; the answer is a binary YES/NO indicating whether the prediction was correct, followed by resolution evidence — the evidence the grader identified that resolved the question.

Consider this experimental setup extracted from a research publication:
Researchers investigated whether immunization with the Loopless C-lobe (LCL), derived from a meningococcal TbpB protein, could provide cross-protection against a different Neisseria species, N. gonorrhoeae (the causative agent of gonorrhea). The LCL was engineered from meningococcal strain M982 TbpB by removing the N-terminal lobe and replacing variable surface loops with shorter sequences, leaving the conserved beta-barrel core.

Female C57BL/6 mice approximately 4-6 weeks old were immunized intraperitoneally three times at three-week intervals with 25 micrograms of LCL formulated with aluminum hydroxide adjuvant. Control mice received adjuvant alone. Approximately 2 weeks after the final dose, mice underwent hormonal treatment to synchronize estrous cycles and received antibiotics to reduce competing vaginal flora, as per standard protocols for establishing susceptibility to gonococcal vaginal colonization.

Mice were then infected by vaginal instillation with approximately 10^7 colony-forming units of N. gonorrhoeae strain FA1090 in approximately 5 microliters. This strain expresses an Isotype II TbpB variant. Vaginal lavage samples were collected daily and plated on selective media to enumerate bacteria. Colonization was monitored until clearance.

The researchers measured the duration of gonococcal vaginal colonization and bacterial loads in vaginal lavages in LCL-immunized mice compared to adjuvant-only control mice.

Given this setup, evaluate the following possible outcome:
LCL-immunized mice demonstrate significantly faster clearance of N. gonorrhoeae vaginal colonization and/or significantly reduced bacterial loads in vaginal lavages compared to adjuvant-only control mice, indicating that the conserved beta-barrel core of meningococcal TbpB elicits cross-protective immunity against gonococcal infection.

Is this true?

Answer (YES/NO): NO